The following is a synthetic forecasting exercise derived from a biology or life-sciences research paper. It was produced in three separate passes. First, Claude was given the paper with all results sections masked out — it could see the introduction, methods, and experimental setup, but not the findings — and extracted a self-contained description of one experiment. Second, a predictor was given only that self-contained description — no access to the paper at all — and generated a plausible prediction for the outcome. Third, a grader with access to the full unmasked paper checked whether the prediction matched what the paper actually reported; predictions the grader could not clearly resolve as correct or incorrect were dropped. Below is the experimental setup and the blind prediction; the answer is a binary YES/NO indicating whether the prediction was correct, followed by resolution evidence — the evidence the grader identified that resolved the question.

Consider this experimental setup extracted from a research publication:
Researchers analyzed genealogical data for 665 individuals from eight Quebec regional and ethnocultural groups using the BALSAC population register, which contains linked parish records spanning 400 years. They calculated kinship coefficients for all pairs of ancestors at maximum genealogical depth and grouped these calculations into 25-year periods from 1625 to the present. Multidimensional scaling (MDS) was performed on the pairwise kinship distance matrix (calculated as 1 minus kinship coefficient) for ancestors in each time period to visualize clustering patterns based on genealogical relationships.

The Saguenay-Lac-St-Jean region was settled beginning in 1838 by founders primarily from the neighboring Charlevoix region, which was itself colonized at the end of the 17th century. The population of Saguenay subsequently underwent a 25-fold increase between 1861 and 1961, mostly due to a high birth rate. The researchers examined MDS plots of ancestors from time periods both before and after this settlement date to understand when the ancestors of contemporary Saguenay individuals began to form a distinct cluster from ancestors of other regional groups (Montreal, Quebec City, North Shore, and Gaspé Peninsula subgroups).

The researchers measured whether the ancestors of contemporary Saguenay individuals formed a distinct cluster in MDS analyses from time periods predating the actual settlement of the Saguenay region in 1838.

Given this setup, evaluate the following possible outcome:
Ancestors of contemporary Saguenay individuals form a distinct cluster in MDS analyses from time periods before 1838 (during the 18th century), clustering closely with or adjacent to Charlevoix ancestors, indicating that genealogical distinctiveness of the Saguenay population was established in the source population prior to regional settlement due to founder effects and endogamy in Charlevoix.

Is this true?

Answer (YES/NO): YES